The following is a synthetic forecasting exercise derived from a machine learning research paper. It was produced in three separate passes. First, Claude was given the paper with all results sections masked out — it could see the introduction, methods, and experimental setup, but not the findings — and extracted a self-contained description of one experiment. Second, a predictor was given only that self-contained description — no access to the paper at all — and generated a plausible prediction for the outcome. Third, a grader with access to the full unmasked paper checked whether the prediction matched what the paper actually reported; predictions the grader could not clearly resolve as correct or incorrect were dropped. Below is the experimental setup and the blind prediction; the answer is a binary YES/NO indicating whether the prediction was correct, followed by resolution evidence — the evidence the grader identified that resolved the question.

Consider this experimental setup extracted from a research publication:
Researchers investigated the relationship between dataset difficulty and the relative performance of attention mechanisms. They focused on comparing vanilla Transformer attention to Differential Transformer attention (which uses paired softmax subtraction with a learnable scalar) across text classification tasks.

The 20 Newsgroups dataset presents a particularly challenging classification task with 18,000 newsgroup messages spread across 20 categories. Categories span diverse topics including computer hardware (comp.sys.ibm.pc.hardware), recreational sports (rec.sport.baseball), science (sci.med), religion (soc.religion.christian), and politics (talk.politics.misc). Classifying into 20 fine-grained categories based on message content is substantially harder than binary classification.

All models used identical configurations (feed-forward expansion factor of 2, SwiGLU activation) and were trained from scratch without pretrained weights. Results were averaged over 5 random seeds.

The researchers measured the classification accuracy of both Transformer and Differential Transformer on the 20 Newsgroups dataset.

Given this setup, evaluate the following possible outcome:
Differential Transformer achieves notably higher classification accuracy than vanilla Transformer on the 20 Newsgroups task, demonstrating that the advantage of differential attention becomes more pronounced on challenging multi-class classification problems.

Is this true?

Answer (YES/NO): NO